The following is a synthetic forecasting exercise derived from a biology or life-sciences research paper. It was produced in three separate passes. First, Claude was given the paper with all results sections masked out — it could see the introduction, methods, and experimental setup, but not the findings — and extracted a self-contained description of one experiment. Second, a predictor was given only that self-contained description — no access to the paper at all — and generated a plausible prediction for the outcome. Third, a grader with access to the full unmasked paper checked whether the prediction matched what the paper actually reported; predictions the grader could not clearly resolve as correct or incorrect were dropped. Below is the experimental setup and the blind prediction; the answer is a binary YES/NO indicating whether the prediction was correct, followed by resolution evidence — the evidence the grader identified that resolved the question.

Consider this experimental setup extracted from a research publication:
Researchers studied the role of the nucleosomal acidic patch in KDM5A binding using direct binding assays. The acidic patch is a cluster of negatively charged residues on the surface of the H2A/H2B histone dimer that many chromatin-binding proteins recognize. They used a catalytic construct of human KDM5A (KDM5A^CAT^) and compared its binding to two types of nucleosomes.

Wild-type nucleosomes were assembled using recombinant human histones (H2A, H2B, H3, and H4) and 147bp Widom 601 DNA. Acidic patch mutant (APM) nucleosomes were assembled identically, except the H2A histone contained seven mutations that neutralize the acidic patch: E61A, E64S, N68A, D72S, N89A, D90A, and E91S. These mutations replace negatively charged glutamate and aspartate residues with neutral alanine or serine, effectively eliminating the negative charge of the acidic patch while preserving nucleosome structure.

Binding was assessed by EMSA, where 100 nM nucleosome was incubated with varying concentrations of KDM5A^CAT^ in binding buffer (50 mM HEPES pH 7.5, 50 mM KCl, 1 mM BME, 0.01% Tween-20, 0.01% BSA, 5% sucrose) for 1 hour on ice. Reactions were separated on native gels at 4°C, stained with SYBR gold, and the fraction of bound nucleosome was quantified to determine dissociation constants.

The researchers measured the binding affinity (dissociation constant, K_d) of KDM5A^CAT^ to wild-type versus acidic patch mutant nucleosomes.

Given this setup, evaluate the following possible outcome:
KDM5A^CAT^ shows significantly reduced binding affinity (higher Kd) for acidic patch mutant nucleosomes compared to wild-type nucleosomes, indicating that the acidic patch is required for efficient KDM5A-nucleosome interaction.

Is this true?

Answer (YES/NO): YES